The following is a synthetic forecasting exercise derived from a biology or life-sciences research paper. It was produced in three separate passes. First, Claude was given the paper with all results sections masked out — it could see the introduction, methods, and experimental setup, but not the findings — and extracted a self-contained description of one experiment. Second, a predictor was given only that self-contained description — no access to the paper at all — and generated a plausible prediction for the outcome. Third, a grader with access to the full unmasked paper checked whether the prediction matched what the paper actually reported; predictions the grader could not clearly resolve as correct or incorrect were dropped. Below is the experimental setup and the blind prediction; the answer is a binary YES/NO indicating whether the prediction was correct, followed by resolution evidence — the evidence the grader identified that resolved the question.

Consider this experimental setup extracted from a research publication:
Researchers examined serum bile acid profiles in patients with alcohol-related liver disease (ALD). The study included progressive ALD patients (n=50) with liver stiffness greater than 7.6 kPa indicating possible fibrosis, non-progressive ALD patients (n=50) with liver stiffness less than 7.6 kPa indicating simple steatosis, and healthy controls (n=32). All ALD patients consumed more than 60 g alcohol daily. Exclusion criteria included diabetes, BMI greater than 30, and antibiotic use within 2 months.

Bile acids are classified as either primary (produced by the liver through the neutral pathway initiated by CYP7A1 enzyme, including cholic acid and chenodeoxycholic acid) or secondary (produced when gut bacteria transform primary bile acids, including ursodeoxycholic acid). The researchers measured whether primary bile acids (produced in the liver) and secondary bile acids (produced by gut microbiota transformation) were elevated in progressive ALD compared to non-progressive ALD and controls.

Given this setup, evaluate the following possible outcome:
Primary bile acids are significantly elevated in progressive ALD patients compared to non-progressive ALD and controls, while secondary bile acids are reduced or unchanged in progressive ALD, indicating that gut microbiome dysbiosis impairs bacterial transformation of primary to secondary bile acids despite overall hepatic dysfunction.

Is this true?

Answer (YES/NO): NO